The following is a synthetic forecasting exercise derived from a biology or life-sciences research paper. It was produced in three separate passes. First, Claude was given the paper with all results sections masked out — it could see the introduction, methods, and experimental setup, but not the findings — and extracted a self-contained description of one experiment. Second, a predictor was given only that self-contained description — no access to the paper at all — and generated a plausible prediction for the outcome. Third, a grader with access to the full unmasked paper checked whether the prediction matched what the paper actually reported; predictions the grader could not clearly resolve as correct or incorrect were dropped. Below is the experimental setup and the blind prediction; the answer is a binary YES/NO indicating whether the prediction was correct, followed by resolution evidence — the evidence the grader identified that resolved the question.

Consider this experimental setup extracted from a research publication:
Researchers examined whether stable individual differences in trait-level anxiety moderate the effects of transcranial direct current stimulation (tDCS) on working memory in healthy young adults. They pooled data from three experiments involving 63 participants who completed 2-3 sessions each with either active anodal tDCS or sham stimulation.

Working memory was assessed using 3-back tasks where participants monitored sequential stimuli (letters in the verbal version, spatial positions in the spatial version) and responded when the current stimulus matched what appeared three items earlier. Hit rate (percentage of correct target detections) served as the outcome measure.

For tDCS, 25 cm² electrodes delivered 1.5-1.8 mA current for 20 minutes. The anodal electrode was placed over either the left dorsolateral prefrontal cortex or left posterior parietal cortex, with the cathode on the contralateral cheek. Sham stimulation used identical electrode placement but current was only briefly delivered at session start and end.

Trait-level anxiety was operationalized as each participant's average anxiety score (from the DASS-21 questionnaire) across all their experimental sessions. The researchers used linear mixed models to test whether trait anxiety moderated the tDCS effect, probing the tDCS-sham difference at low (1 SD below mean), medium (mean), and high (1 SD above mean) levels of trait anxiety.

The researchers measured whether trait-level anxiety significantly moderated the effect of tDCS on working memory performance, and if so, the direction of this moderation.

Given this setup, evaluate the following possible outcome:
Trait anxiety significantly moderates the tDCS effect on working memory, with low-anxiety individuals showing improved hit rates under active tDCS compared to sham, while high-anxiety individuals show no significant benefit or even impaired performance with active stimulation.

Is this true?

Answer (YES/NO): NO